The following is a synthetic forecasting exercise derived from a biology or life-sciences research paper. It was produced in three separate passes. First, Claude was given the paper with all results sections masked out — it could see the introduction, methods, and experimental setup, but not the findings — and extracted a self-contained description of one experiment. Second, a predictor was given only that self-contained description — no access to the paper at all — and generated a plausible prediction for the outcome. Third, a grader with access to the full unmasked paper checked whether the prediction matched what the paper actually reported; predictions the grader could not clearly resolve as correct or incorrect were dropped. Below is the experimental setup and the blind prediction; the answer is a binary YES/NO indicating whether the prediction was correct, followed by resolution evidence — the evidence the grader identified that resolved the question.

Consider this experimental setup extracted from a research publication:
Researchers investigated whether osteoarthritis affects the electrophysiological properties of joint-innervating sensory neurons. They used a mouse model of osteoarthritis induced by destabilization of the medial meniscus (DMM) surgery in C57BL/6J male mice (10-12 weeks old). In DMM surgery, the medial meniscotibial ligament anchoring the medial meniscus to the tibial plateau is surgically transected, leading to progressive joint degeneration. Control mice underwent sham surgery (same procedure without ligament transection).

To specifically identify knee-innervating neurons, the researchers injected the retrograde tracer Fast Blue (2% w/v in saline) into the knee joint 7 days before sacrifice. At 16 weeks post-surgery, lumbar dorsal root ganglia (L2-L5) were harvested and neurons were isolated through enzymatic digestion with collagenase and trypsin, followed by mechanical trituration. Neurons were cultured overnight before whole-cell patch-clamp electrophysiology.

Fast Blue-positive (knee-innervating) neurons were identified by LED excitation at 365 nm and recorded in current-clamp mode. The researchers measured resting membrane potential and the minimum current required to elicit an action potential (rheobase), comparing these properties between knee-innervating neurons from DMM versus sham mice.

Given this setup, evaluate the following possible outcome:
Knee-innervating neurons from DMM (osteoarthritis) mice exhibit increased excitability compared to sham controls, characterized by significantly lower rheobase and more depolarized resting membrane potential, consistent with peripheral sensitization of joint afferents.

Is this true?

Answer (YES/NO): YES